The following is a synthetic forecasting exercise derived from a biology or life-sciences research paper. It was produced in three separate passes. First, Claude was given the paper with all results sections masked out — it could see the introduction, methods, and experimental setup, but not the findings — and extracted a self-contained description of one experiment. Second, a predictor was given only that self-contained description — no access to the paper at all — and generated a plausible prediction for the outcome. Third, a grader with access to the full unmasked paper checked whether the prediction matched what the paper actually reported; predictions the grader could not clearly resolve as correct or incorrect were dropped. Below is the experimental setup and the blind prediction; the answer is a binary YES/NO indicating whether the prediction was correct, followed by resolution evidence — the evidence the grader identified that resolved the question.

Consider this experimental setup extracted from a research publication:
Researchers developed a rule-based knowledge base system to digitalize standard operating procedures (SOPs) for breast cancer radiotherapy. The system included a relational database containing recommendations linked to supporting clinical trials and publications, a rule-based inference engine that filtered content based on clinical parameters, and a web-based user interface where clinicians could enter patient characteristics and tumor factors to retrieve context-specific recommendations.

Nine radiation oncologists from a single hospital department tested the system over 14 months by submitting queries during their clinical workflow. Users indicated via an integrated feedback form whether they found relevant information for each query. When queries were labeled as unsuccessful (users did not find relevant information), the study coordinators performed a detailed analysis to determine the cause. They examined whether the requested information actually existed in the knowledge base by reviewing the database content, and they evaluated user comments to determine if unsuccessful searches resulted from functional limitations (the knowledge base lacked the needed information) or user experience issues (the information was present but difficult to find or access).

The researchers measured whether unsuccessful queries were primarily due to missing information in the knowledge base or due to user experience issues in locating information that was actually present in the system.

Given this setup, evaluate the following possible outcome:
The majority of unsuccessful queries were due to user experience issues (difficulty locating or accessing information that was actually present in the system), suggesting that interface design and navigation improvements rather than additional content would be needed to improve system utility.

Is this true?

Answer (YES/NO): YES